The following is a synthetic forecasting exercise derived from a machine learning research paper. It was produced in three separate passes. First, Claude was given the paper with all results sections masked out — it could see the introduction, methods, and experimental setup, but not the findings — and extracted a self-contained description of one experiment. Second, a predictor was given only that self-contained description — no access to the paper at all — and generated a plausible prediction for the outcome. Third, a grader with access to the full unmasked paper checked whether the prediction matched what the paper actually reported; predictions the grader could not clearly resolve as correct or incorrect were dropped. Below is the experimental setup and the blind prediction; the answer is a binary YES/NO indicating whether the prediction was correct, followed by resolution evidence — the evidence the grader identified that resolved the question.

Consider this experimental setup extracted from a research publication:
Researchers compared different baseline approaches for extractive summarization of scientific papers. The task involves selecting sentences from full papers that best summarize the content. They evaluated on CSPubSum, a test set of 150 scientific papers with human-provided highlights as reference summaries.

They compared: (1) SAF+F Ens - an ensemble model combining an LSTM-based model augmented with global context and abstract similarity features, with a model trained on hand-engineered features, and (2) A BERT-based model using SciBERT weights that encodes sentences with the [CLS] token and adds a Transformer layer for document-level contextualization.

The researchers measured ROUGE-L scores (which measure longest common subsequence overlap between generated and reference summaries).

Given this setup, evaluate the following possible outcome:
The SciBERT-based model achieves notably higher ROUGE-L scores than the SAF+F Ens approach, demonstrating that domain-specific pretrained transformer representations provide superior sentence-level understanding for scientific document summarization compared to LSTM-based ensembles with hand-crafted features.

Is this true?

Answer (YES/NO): NO